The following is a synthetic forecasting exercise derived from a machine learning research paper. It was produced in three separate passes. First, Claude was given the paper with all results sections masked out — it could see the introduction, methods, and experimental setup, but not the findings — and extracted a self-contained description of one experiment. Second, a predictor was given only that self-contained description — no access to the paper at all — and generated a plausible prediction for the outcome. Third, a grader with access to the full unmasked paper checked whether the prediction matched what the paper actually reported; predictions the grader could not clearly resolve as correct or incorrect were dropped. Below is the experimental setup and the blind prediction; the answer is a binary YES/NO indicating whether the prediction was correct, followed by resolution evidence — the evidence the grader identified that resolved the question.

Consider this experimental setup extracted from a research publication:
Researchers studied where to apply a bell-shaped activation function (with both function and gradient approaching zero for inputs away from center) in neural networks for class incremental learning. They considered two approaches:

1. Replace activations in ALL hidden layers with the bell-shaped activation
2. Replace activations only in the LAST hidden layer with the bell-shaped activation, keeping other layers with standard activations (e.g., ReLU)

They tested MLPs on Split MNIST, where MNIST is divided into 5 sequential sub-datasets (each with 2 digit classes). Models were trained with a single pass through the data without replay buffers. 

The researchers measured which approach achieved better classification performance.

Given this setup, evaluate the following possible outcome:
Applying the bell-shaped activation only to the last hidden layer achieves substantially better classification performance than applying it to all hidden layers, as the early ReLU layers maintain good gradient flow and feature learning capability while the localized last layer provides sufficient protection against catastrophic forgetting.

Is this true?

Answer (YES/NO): YES